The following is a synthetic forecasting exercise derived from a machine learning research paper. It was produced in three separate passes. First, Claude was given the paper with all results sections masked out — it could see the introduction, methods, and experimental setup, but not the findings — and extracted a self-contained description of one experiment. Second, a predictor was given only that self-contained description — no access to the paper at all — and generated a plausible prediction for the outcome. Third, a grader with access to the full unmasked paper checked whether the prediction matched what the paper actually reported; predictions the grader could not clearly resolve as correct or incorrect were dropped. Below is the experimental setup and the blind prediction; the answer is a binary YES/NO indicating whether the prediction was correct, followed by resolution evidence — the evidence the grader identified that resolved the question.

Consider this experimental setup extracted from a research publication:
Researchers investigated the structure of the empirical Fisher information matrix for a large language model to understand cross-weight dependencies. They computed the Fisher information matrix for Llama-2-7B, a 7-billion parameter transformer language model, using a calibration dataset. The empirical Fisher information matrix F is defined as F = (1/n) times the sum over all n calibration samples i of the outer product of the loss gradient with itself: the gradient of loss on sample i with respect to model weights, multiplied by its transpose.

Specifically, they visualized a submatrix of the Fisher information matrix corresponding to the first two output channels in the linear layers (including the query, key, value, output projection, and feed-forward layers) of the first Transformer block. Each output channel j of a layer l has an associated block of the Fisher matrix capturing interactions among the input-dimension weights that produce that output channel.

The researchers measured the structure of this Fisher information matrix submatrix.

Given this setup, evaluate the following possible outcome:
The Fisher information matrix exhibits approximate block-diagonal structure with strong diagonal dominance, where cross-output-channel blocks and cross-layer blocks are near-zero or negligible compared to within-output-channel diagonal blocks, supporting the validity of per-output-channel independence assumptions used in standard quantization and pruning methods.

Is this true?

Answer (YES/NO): NO